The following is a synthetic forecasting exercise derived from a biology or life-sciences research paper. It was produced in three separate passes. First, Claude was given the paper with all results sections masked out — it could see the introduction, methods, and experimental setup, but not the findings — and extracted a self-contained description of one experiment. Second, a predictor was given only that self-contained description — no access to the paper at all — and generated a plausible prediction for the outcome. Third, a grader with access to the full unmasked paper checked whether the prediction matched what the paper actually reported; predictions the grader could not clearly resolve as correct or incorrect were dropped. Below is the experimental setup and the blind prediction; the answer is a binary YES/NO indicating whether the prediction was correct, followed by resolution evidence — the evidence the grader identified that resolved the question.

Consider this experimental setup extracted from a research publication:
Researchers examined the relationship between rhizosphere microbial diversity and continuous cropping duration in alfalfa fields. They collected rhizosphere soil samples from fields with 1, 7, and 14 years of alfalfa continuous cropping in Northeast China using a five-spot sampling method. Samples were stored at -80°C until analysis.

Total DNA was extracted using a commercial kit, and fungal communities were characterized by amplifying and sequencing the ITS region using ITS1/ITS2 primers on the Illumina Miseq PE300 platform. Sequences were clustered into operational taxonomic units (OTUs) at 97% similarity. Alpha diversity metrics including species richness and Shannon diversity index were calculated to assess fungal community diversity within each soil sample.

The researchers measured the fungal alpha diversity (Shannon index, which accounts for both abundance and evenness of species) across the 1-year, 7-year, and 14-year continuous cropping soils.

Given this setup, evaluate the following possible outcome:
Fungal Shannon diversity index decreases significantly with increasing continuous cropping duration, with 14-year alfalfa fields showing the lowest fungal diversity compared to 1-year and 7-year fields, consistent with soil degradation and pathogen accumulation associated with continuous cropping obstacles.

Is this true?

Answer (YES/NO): NO